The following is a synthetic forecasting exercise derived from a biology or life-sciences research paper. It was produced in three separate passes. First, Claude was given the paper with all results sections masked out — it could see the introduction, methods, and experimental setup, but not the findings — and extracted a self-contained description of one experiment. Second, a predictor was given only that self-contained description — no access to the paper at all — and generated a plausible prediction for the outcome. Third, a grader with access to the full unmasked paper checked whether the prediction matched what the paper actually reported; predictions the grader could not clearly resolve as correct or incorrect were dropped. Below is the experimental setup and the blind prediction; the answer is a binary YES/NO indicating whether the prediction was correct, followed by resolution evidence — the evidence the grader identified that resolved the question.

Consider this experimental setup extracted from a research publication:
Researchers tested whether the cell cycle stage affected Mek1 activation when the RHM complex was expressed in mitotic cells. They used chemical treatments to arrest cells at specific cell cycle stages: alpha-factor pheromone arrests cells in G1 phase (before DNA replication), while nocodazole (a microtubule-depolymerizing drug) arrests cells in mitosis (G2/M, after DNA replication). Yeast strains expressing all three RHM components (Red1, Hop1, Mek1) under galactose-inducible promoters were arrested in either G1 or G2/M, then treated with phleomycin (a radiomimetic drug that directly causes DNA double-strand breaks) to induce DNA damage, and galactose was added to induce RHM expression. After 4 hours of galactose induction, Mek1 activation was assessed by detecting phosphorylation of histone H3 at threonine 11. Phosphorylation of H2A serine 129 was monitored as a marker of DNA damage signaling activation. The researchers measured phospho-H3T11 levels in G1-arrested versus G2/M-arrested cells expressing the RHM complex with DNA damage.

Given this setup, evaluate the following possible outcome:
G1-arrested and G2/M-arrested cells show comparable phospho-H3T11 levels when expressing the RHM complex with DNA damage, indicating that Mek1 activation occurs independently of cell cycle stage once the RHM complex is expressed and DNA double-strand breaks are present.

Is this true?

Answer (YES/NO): NO